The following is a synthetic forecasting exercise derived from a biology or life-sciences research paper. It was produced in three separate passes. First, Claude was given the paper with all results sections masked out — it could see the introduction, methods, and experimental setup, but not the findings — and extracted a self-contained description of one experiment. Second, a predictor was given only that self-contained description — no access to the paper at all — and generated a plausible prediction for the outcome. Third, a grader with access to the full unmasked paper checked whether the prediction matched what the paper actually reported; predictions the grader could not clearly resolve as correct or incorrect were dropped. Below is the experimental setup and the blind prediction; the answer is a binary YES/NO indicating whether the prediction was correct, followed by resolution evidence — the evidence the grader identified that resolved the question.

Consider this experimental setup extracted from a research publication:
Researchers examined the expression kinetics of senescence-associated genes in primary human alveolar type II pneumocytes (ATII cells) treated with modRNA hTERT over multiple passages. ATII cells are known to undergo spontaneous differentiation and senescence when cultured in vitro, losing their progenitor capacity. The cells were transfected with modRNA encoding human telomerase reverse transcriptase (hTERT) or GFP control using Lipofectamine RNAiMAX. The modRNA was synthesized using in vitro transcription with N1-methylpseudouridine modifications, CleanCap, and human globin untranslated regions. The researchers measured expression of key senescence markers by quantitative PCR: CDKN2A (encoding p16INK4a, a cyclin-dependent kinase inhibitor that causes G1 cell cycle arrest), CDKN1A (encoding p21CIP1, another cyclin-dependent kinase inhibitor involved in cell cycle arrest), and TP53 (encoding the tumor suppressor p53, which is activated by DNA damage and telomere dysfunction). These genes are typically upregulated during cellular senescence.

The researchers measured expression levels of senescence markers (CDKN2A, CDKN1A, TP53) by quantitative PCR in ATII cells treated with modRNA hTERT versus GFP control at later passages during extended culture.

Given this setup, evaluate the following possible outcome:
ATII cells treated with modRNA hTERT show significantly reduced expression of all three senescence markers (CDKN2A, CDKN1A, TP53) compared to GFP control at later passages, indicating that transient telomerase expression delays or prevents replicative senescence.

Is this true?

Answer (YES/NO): YES